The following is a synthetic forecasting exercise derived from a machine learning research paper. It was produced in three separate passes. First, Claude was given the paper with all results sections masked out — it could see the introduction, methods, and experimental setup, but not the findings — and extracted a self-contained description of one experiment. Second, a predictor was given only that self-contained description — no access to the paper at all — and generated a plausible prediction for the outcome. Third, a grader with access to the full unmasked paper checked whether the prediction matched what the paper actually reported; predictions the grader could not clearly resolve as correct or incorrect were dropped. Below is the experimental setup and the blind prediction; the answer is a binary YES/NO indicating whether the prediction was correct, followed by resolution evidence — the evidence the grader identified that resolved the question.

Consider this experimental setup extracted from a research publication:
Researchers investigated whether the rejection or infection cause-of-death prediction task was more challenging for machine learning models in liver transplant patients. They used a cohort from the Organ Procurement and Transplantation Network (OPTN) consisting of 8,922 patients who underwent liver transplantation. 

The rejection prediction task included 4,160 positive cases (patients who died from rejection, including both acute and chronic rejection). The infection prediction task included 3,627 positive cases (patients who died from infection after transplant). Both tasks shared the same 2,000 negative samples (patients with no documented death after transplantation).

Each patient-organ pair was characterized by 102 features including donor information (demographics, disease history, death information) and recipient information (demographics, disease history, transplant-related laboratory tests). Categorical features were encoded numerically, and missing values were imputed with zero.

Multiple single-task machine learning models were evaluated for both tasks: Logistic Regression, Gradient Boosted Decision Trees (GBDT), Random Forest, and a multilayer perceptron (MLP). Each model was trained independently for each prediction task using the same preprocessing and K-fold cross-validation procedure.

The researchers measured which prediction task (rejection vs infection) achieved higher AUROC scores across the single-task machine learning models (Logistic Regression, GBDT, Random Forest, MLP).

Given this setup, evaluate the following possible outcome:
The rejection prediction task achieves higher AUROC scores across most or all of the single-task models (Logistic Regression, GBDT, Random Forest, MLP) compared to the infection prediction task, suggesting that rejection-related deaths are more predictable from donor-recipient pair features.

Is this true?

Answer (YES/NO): NO